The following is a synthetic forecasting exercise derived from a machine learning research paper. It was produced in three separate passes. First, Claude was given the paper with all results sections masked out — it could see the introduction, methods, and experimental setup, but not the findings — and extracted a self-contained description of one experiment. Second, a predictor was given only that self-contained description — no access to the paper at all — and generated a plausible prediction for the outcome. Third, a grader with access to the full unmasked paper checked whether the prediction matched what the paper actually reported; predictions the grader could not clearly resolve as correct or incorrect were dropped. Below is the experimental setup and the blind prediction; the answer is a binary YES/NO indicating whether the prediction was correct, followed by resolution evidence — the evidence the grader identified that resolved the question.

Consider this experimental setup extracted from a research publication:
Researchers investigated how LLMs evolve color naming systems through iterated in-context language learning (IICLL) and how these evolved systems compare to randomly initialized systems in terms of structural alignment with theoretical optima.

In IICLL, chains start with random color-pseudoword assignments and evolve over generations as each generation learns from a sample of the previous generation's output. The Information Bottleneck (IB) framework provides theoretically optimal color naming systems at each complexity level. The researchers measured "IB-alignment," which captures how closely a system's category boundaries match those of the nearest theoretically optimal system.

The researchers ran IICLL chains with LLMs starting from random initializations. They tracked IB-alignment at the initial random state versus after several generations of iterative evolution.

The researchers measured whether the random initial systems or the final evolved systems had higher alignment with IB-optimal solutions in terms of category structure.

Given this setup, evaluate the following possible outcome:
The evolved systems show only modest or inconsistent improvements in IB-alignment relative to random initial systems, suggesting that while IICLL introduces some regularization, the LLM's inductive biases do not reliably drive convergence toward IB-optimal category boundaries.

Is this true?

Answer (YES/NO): NO